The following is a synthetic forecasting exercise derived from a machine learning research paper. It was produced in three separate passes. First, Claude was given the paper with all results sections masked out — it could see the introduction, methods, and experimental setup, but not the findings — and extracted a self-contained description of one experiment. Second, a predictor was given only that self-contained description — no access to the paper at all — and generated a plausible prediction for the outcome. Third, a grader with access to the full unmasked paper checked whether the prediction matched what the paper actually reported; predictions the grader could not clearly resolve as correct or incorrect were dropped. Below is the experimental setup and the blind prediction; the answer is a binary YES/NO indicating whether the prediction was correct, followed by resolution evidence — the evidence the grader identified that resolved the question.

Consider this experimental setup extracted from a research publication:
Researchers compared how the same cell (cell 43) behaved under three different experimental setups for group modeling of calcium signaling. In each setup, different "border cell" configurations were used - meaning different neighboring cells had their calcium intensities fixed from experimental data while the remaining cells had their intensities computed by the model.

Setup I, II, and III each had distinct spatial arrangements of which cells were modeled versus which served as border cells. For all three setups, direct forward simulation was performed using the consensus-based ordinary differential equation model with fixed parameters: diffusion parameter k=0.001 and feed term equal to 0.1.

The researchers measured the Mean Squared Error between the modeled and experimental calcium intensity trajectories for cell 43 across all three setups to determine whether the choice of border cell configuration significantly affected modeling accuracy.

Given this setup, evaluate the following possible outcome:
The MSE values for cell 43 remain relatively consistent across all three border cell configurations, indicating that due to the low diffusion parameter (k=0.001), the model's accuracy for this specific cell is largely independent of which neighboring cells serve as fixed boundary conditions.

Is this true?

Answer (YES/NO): NO